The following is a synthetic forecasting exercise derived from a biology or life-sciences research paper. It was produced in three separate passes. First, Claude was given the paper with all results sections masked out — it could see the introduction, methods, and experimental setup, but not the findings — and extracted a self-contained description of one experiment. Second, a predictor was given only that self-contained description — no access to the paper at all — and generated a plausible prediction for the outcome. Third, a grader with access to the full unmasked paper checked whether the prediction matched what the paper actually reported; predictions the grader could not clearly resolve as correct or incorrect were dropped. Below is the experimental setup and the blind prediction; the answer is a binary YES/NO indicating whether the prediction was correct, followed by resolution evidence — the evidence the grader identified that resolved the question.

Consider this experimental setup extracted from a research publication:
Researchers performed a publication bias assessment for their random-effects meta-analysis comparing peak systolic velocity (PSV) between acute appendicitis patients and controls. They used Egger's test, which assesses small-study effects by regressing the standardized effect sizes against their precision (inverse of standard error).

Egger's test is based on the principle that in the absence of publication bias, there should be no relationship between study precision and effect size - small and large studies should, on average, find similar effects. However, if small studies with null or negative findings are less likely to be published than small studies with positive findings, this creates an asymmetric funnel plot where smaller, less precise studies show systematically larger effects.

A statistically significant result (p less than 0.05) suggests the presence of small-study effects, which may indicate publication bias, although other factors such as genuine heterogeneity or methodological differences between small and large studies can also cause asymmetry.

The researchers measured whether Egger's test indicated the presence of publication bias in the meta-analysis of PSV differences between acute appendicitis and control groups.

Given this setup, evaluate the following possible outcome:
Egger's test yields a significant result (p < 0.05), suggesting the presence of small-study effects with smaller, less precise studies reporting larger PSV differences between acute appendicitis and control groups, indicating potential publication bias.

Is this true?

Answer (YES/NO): NO